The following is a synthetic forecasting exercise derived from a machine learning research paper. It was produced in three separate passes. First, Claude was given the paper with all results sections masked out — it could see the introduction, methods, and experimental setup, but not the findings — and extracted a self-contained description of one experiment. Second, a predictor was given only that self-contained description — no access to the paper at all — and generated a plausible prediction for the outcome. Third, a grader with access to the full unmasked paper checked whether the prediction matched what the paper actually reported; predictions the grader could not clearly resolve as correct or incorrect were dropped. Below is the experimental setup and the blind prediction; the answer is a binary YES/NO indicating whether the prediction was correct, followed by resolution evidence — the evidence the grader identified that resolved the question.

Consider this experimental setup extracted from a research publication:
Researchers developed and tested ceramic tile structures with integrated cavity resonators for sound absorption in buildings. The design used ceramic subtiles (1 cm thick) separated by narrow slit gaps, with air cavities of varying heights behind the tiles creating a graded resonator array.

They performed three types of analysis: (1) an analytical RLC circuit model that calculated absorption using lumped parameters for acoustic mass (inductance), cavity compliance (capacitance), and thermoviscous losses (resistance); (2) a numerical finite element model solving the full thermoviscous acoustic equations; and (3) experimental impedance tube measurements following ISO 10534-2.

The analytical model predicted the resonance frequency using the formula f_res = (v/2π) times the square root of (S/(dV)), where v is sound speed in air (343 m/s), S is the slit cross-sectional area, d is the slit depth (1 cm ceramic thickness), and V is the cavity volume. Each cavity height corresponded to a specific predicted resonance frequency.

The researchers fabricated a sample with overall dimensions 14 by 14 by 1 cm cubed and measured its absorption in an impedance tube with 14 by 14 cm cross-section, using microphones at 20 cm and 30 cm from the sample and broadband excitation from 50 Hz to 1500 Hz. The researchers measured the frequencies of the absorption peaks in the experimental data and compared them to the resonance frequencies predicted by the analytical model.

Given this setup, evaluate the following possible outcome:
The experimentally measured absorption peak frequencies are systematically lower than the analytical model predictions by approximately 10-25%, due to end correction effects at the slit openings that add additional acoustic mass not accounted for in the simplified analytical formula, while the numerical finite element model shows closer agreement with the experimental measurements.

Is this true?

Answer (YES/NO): NO